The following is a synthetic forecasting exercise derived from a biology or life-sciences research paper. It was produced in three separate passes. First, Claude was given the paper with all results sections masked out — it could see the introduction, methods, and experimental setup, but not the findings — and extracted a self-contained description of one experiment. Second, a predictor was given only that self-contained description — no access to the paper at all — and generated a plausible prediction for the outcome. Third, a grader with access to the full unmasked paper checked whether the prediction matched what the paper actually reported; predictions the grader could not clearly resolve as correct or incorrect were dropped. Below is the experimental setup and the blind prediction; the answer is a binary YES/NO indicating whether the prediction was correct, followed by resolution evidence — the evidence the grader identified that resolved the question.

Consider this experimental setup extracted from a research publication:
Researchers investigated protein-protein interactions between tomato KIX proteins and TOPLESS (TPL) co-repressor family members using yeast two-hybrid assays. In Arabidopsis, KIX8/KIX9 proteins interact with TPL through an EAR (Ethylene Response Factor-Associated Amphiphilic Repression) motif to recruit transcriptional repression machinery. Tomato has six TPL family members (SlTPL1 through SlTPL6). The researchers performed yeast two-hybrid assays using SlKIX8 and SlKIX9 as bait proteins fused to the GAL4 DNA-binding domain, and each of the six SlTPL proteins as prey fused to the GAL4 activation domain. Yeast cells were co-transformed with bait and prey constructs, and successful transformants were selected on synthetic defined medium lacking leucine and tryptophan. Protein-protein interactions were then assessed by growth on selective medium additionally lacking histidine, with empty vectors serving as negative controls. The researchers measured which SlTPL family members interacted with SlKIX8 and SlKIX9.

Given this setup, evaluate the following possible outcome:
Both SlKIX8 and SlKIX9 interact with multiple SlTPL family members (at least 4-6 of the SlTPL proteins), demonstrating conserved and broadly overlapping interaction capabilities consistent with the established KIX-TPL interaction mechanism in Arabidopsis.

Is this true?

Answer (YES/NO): NO